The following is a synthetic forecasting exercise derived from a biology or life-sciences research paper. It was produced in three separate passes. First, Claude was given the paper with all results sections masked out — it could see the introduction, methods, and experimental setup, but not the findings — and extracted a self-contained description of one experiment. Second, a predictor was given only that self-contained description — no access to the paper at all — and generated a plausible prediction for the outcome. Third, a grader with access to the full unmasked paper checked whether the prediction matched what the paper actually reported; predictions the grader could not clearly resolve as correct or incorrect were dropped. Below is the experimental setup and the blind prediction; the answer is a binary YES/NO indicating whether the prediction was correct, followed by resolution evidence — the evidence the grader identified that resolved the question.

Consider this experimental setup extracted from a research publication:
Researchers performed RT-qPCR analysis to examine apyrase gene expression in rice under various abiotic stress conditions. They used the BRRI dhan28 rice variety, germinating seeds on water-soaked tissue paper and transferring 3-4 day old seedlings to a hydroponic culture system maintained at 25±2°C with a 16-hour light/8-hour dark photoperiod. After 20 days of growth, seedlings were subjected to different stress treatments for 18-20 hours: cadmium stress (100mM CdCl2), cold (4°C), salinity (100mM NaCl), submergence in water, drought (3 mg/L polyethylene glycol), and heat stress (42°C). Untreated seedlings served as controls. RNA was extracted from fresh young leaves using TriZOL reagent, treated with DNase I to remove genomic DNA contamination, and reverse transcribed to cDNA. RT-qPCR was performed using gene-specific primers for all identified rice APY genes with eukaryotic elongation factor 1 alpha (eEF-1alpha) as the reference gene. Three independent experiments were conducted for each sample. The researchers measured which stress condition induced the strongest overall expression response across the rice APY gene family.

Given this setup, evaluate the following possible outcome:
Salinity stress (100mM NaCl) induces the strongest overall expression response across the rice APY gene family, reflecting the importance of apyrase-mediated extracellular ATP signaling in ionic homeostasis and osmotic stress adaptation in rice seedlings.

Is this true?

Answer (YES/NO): NO